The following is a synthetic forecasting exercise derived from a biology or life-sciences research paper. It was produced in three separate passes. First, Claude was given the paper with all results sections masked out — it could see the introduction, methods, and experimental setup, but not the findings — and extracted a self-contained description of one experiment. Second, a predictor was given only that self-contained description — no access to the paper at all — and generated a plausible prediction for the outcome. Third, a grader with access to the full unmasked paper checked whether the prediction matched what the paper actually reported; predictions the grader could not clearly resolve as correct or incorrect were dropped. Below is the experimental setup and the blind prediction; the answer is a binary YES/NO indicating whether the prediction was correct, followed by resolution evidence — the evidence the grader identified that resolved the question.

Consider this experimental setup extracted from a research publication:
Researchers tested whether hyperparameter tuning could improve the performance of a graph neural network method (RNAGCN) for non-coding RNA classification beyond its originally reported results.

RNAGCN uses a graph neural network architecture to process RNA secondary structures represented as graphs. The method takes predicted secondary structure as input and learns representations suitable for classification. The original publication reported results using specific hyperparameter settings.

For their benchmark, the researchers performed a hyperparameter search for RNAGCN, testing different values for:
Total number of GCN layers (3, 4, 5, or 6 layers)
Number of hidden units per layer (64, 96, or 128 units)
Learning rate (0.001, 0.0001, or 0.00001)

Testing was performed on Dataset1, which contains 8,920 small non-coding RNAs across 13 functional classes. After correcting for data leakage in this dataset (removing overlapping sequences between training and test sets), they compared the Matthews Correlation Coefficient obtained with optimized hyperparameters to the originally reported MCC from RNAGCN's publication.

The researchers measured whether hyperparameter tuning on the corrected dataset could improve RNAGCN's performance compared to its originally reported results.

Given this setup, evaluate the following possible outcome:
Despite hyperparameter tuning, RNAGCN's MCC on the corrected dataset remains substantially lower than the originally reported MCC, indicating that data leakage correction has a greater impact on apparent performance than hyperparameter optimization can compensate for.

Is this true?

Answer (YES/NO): NO